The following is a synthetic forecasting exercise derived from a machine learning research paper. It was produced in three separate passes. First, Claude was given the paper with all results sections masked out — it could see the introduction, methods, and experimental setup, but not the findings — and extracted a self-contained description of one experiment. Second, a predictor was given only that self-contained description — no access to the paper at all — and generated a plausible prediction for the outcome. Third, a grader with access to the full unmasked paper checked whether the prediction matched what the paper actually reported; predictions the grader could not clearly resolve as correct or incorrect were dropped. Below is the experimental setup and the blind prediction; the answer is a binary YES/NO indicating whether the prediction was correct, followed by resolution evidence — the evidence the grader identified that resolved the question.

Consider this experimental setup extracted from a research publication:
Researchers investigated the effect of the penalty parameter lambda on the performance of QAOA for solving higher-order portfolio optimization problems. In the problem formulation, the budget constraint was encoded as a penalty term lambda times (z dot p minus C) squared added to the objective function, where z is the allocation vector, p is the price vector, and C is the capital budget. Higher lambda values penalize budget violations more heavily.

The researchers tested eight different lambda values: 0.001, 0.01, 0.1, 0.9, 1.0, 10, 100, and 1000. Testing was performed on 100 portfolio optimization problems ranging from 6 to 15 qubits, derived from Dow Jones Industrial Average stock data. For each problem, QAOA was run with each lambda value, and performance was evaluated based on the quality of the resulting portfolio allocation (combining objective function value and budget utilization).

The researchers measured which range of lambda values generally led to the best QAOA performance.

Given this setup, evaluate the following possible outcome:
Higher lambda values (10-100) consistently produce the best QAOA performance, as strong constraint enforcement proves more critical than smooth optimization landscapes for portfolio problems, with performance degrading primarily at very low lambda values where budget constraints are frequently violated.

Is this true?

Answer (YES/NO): NO